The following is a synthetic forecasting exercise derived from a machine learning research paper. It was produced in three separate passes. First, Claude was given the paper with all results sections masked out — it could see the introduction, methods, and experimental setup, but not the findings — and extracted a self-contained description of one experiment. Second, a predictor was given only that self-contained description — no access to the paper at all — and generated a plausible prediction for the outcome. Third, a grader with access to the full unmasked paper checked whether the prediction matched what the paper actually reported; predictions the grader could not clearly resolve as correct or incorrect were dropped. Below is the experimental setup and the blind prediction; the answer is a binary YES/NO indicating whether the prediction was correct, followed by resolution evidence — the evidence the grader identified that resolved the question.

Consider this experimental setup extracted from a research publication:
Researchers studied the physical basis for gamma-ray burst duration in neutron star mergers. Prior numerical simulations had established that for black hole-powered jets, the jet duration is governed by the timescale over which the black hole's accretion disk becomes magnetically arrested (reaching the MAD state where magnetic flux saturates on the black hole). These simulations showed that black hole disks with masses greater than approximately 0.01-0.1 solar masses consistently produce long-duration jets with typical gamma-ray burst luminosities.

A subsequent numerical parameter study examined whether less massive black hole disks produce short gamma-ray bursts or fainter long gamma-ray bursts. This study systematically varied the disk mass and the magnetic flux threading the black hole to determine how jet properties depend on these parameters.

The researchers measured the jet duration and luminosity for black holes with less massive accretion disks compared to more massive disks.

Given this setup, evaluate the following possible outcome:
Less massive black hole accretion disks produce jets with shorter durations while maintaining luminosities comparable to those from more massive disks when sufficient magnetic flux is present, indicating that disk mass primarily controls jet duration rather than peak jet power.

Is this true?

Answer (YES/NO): NO